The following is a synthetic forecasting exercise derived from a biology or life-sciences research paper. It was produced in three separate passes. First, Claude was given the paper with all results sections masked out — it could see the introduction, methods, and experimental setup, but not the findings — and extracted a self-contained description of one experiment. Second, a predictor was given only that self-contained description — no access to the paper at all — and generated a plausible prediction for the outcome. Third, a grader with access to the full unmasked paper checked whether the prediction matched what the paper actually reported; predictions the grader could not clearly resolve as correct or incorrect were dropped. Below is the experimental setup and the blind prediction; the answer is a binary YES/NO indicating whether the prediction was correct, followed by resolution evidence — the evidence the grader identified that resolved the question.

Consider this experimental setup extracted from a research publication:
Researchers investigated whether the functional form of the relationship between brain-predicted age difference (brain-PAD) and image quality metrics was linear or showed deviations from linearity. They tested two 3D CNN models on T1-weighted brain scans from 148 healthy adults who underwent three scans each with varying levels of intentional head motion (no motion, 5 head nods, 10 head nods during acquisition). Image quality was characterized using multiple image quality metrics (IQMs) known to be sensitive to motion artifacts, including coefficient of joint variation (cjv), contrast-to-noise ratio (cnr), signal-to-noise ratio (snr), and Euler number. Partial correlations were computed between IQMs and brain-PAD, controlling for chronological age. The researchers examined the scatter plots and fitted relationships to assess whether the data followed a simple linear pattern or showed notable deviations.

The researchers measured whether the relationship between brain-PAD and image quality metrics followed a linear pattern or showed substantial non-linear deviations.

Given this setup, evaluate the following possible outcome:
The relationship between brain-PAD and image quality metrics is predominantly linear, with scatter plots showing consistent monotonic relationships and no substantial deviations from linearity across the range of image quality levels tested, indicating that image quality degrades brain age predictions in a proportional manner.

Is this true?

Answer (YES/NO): YES